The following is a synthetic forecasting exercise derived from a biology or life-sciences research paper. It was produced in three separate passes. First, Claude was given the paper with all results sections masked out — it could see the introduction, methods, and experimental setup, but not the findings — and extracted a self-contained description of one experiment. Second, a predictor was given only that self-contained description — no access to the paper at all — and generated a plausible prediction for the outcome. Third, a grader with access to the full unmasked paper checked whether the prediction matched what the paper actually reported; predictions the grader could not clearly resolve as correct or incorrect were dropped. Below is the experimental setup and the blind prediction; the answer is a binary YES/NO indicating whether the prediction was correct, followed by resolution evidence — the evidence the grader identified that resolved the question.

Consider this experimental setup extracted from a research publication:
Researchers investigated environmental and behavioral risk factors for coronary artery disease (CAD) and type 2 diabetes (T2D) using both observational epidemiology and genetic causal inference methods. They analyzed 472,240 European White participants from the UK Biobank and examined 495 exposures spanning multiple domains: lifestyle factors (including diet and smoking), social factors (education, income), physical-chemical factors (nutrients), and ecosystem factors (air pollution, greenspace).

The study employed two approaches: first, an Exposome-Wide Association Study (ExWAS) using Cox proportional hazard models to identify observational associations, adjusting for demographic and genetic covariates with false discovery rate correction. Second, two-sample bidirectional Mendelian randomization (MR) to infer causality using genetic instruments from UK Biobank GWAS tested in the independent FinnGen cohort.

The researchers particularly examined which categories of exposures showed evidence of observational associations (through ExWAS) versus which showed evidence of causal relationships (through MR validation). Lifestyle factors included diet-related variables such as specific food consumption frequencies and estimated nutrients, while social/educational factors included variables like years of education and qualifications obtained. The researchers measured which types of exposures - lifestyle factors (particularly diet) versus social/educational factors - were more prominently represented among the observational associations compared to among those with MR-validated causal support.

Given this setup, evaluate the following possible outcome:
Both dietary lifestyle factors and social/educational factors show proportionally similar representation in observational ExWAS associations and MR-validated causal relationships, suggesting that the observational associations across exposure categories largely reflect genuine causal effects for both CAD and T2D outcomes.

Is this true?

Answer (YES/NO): NO